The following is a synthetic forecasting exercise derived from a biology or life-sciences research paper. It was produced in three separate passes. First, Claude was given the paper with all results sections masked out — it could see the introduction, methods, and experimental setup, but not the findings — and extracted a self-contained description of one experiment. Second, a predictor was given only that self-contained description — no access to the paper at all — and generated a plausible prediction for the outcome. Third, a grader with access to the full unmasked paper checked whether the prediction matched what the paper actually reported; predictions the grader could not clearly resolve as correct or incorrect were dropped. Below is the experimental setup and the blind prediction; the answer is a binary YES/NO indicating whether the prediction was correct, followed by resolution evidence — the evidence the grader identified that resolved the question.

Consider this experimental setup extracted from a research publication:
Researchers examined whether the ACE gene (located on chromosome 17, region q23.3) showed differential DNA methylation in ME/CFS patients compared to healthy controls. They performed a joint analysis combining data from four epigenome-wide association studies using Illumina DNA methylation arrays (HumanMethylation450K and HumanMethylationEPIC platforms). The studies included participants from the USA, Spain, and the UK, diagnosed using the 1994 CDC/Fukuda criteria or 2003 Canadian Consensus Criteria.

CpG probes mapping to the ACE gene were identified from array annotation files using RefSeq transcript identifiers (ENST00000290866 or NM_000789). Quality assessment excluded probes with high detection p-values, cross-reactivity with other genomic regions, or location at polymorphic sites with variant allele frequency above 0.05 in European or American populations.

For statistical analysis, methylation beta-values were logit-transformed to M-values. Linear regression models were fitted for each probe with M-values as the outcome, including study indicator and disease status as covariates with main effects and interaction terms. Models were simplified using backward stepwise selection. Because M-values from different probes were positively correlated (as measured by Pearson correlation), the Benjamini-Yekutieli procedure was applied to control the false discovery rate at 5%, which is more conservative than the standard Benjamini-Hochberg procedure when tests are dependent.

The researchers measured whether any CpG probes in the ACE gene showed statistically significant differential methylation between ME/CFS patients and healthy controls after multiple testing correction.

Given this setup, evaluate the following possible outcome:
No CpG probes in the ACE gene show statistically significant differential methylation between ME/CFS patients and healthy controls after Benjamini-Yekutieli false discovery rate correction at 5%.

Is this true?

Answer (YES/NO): NO